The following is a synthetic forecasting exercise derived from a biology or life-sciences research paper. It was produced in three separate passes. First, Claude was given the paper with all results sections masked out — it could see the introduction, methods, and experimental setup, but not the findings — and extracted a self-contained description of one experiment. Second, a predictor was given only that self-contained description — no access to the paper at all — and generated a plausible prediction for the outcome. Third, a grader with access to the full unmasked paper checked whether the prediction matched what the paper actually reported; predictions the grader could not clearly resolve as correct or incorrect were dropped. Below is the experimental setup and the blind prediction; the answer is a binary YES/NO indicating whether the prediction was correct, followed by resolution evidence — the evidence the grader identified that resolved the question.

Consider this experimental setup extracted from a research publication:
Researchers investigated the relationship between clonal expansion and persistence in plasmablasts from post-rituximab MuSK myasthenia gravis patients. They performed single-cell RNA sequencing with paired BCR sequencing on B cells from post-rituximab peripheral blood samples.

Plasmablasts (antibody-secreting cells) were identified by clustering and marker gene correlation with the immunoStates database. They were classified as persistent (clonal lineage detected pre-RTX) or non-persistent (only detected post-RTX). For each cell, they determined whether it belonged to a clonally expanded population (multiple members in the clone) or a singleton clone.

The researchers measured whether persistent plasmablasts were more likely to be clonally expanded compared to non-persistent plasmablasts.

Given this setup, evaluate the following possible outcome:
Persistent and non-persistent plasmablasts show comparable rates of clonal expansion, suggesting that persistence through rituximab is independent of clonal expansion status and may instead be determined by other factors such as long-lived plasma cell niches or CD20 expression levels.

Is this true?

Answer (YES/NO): NO